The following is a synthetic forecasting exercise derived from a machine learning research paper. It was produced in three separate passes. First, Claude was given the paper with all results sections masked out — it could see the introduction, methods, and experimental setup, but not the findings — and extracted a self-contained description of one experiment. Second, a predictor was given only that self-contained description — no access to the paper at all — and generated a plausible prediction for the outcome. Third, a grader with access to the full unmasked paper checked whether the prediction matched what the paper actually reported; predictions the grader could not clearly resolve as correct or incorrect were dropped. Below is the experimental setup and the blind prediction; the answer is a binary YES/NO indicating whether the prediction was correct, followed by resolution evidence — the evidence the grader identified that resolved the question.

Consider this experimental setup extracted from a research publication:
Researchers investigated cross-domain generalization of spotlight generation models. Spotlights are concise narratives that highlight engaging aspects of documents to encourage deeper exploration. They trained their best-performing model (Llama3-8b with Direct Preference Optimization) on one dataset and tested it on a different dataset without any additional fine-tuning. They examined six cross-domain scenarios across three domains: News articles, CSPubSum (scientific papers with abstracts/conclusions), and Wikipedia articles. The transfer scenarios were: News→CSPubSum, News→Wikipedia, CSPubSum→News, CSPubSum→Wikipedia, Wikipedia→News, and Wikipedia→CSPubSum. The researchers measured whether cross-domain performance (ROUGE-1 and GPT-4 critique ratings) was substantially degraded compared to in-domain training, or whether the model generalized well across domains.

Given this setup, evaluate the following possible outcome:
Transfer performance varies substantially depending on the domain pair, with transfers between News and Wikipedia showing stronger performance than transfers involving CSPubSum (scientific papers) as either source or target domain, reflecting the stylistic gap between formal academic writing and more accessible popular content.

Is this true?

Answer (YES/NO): NO